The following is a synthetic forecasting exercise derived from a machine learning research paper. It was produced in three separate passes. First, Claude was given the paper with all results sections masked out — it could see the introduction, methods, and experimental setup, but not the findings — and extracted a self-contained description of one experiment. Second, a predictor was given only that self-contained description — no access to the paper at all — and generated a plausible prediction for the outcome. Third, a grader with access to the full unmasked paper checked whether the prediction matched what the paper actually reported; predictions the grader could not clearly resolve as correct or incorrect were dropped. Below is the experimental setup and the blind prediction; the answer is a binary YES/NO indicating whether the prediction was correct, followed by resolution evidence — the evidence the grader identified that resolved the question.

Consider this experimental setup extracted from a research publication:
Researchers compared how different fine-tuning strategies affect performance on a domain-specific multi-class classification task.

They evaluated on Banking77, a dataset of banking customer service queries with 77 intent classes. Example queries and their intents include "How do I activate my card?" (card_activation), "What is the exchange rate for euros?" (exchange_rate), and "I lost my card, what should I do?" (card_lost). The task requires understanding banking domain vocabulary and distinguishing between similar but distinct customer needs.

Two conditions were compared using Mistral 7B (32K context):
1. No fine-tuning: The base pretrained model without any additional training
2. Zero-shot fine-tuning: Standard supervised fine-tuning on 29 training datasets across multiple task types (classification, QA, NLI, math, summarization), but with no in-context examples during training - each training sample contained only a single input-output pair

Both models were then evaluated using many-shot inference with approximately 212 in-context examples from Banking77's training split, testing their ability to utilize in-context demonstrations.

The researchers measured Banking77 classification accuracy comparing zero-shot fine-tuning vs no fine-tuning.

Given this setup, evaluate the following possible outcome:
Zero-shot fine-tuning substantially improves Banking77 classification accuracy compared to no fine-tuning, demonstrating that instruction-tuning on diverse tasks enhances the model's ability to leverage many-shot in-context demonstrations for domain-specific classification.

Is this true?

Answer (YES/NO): YES